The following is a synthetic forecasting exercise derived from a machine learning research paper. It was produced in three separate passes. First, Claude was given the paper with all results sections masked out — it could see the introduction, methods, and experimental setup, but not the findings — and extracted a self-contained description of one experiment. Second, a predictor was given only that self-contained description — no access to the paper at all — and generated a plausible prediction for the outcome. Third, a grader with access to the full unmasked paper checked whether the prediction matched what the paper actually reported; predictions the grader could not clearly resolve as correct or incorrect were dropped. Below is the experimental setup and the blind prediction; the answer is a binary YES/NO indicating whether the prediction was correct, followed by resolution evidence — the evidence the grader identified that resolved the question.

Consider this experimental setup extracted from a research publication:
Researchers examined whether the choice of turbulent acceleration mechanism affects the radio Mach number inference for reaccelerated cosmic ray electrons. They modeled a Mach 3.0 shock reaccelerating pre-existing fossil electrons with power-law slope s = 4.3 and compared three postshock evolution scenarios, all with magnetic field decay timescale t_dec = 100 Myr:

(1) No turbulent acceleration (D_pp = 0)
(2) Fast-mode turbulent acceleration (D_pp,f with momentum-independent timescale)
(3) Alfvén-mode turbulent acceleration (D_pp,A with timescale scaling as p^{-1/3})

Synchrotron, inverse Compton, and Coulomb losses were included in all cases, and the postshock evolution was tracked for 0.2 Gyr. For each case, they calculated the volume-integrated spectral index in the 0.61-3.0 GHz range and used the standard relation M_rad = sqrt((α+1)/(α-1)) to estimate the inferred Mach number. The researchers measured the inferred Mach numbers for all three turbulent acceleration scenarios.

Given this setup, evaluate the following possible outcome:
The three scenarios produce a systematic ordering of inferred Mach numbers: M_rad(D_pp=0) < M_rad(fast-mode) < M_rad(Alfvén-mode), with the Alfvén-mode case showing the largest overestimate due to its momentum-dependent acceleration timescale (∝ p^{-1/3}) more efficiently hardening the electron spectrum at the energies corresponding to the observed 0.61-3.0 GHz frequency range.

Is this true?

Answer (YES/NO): NO